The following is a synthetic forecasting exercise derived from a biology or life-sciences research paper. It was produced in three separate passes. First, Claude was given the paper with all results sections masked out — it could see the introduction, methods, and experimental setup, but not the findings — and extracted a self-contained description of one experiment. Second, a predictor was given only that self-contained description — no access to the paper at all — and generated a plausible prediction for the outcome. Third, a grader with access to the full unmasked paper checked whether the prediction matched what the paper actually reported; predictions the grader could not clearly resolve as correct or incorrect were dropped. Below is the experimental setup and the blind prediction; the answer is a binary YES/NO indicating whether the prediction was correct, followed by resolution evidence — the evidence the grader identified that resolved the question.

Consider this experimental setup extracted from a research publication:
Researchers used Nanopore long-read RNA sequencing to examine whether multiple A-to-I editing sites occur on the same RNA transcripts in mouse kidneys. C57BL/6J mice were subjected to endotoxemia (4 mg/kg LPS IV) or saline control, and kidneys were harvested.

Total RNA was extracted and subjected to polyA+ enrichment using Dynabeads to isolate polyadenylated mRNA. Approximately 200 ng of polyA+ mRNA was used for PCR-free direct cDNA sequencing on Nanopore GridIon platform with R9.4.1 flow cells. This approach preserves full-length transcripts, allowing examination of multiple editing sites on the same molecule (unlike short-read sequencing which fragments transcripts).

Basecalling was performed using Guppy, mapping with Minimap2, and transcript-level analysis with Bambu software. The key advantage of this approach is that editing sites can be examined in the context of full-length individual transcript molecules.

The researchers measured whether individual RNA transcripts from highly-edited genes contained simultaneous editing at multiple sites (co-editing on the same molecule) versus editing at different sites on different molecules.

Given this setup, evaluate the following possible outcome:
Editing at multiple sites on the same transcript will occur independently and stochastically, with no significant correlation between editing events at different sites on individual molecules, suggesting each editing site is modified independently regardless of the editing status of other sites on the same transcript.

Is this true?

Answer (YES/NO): NO